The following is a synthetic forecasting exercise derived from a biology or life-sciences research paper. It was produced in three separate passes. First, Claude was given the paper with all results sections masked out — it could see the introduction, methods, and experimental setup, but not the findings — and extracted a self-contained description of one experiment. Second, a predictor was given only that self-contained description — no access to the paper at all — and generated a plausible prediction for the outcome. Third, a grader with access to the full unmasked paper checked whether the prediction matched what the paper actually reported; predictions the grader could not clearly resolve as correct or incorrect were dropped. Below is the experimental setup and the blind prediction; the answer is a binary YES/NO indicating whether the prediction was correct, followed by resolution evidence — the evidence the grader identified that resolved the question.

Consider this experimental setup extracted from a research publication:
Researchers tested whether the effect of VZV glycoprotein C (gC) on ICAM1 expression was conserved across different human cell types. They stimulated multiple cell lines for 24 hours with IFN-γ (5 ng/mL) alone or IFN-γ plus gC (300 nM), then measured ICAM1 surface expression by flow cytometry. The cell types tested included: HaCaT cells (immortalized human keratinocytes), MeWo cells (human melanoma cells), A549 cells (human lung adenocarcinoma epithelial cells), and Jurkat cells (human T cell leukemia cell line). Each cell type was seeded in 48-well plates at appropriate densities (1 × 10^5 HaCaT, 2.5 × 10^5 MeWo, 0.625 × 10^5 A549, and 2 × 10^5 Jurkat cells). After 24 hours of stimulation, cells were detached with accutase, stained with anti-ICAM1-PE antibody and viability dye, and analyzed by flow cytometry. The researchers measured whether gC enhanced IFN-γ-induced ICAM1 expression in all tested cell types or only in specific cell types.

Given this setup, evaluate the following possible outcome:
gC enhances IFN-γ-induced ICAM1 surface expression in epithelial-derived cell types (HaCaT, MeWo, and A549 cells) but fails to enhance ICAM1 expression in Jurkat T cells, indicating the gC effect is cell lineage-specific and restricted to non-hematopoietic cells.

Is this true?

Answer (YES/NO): NO